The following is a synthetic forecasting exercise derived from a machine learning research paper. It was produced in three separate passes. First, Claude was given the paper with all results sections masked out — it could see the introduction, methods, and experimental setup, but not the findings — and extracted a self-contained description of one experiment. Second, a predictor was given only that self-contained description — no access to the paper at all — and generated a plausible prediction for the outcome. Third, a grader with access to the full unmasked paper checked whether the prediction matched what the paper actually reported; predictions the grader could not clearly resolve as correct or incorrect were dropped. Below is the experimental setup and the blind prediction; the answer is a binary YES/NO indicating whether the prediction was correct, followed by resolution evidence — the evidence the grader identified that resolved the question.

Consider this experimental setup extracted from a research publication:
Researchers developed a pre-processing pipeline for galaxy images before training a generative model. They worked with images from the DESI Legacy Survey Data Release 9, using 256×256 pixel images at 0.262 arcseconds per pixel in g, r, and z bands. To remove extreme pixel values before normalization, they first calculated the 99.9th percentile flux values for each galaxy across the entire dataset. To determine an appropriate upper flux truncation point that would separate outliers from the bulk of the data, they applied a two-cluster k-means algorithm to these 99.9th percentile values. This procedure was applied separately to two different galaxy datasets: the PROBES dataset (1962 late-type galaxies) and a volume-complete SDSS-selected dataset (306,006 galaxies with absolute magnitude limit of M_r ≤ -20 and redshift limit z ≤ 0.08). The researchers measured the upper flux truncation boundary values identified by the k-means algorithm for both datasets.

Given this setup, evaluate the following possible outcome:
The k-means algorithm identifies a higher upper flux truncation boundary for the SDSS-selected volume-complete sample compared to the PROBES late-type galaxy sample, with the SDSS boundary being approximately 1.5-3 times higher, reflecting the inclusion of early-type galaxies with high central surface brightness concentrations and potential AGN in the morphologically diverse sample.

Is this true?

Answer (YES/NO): NO